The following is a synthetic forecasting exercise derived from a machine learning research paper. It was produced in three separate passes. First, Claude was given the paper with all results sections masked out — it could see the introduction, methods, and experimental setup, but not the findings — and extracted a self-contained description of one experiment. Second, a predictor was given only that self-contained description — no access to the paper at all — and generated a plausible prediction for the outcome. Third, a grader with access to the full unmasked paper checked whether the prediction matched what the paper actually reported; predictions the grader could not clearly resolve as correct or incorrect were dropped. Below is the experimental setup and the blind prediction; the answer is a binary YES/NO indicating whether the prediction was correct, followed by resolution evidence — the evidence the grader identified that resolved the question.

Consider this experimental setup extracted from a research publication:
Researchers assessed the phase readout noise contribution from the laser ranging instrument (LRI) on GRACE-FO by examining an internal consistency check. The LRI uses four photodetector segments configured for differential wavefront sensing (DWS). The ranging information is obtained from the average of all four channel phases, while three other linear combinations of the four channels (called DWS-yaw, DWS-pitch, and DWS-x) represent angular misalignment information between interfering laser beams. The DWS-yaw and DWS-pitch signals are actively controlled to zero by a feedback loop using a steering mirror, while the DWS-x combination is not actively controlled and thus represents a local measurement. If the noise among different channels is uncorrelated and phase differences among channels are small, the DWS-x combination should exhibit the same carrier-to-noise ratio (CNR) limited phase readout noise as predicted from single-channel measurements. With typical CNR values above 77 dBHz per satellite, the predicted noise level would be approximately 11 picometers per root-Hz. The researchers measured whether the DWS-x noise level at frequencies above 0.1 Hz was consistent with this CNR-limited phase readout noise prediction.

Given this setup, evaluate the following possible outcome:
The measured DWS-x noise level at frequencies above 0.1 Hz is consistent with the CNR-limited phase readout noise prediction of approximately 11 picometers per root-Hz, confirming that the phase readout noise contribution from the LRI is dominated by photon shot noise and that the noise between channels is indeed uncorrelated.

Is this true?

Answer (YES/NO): NO